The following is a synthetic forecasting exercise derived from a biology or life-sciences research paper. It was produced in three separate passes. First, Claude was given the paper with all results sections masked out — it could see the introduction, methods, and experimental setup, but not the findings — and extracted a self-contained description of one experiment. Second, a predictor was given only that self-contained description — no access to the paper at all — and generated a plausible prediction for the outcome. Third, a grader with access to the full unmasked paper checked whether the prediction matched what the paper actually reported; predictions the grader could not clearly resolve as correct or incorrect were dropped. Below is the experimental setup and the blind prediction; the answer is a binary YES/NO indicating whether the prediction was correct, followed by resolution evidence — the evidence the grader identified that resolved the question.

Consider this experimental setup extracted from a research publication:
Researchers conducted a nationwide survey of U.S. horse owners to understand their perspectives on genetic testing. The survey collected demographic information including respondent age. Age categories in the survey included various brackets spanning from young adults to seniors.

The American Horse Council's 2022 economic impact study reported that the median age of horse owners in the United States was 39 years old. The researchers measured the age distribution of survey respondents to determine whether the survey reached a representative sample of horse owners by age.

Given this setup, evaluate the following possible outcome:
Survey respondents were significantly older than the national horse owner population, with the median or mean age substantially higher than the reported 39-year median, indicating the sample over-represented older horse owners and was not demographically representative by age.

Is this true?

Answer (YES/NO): NO